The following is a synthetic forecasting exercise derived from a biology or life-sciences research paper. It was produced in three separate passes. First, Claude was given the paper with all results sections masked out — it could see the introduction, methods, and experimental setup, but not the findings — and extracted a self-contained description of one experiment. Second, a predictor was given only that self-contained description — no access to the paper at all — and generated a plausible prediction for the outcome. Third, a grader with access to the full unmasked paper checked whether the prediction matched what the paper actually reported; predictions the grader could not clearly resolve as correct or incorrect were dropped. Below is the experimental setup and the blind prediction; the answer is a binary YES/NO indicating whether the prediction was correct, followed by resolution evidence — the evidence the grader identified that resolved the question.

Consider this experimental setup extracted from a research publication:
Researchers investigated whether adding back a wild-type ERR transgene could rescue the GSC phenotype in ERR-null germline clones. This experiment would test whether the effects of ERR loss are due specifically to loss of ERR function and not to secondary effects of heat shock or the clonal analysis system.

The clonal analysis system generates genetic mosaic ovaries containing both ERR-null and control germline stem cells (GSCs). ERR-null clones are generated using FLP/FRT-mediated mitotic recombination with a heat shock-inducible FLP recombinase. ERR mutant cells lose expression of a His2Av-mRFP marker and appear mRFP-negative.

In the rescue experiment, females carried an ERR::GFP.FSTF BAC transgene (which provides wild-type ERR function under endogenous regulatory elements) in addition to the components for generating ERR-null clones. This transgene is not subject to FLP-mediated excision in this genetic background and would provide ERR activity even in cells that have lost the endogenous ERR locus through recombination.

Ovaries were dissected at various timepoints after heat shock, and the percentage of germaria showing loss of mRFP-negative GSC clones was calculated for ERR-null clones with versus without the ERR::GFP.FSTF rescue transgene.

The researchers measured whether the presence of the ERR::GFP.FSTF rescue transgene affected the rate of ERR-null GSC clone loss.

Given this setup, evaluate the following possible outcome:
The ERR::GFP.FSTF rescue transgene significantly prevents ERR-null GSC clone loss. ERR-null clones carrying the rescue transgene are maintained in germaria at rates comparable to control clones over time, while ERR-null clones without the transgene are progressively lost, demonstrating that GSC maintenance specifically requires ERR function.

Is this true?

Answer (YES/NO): NO